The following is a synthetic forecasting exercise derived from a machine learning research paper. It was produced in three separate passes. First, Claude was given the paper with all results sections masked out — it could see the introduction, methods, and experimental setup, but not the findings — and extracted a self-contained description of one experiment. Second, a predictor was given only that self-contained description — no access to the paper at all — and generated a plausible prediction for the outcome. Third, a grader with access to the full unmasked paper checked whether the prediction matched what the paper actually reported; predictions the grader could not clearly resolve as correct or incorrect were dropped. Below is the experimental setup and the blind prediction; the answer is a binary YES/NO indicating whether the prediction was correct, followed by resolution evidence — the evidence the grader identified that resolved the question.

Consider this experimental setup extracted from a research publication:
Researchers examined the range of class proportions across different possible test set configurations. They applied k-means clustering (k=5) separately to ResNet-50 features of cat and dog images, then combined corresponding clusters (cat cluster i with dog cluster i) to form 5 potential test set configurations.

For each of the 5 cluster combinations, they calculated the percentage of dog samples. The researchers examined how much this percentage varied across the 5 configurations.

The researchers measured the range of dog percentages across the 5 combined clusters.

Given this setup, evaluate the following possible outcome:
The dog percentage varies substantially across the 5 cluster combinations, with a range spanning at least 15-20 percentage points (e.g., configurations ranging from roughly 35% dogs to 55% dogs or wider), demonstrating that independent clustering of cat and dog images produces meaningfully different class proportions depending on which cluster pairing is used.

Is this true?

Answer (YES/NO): YES